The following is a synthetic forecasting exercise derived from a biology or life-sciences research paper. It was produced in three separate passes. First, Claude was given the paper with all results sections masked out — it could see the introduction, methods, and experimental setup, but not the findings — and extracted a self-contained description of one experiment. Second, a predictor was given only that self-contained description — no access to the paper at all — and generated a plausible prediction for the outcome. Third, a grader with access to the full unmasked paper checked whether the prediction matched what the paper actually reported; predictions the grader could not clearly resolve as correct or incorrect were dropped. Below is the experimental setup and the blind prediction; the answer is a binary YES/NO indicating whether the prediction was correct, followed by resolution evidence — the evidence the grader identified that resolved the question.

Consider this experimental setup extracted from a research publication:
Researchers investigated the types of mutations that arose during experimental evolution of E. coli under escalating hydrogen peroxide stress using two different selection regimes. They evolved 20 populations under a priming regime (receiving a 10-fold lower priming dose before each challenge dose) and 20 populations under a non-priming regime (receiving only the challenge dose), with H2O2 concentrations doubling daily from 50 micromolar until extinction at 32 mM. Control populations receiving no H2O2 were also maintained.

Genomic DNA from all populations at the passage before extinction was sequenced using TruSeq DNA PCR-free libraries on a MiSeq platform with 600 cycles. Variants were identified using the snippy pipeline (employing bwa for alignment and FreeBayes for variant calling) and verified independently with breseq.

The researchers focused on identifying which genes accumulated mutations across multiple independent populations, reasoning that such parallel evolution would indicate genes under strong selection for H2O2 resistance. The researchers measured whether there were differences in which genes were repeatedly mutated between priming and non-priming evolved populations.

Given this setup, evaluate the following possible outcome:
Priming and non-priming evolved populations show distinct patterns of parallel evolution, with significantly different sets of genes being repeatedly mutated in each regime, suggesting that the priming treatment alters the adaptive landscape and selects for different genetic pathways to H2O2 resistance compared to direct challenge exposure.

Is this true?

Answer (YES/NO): NO